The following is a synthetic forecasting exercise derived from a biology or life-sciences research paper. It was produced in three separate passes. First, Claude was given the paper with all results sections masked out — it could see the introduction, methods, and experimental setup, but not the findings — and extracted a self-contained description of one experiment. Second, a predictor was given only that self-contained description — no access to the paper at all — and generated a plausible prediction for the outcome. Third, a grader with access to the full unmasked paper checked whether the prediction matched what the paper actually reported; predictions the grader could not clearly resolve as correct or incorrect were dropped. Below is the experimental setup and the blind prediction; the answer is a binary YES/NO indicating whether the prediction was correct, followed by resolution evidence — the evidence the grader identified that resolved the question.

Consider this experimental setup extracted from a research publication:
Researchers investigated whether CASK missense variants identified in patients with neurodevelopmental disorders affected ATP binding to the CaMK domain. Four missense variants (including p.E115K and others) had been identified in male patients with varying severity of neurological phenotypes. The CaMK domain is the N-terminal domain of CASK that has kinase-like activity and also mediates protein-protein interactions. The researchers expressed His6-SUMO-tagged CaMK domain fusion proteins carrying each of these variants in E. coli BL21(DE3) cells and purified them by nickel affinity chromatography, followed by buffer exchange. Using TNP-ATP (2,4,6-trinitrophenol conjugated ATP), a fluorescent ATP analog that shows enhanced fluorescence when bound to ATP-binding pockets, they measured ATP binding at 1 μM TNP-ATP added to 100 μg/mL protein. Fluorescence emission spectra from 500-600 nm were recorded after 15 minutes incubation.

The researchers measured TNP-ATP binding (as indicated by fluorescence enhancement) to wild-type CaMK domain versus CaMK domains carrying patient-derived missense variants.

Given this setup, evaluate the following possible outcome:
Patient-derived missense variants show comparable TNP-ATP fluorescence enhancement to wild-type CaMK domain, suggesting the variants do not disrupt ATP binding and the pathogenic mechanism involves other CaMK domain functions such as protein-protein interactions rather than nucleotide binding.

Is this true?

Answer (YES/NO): YES